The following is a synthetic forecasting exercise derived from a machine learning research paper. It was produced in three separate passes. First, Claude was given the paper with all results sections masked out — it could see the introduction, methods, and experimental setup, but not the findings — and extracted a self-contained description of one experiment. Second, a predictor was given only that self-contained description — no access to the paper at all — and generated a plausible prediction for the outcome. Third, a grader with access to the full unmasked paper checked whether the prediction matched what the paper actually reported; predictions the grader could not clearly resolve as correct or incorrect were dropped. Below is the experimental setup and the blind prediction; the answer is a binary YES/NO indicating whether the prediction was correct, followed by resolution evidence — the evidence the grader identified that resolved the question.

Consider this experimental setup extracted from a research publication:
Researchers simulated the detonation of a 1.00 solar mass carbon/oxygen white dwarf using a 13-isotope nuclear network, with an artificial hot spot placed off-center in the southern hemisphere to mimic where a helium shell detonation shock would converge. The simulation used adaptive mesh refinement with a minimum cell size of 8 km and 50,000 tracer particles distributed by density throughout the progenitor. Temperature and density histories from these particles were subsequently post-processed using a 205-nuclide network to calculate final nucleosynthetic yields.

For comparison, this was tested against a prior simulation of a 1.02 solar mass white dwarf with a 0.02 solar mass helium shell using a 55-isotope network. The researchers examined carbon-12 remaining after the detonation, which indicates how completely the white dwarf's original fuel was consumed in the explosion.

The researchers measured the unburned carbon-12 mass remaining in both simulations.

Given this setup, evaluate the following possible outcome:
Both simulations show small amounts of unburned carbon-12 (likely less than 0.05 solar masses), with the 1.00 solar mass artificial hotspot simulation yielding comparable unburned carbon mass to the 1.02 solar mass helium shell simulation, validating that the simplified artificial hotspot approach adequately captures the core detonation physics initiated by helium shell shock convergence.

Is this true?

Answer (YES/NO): YES